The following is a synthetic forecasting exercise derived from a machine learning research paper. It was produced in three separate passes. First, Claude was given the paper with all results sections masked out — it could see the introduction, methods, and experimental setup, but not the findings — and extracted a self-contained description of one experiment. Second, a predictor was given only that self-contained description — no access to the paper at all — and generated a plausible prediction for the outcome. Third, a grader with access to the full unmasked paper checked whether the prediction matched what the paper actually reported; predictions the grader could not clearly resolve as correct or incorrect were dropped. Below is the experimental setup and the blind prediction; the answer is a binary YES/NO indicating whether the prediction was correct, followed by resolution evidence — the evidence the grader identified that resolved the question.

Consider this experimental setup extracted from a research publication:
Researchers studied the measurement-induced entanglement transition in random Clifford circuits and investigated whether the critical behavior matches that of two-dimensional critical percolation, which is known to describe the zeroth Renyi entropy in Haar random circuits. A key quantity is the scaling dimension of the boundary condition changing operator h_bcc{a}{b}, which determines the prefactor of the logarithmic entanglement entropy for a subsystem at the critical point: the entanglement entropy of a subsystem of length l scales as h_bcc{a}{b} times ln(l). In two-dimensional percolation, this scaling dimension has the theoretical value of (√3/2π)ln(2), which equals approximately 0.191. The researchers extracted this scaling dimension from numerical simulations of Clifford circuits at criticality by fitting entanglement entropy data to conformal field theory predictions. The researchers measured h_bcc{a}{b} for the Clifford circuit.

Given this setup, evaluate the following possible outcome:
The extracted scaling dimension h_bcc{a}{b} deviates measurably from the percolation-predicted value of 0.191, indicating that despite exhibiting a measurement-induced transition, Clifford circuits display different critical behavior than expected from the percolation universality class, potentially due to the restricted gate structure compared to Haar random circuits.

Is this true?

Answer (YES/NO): YES